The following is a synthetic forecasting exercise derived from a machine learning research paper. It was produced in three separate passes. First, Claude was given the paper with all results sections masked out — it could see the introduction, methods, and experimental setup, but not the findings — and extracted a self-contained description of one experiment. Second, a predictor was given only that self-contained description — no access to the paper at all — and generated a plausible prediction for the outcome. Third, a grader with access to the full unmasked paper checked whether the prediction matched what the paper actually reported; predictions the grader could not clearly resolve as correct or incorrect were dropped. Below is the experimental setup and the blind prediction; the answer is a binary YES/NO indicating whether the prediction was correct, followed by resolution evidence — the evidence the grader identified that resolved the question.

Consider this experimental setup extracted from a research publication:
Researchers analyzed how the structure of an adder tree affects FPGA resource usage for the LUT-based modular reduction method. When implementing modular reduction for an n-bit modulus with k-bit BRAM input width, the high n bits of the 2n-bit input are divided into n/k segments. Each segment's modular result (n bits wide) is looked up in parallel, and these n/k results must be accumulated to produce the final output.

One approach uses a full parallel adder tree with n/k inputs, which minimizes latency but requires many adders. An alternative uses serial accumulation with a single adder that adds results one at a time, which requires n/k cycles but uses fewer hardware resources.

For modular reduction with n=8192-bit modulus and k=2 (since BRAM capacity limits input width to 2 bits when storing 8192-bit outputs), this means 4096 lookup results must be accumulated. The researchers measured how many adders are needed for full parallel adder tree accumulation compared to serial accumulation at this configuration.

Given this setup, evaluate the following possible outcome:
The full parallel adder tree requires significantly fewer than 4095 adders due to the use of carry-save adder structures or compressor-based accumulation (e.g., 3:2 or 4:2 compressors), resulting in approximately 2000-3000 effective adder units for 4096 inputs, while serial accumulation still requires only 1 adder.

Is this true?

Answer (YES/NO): NO